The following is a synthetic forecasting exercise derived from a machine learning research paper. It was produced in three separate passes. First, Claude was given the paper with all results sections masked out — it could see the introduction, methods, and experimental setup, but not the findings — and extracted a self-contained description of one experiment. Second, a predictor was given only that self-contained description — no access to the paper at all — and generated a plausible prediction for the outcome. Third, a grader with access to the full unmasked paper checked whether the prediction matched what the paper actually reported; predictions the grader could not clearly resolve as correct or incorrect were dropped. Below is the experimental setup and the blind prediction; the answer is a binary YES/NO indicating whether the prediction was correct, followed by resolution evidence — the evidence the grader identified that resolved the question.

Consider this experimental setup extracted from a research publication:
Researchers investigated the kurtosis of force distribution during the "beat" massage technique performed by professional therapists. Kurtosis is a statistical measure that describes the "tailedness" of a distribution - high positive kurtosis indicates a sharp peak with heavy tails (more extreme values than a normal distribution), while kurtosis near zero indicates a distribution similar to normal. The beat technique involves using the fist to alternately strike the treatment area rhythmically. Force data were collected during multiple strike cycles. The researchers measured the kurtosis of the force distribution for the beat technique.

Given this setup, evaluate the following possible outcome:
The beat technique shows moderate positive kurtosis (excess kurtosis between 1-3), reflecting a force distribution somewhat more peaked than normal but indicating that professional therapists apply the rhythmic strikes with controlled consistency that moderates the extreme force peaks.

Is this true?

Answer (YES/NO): NO